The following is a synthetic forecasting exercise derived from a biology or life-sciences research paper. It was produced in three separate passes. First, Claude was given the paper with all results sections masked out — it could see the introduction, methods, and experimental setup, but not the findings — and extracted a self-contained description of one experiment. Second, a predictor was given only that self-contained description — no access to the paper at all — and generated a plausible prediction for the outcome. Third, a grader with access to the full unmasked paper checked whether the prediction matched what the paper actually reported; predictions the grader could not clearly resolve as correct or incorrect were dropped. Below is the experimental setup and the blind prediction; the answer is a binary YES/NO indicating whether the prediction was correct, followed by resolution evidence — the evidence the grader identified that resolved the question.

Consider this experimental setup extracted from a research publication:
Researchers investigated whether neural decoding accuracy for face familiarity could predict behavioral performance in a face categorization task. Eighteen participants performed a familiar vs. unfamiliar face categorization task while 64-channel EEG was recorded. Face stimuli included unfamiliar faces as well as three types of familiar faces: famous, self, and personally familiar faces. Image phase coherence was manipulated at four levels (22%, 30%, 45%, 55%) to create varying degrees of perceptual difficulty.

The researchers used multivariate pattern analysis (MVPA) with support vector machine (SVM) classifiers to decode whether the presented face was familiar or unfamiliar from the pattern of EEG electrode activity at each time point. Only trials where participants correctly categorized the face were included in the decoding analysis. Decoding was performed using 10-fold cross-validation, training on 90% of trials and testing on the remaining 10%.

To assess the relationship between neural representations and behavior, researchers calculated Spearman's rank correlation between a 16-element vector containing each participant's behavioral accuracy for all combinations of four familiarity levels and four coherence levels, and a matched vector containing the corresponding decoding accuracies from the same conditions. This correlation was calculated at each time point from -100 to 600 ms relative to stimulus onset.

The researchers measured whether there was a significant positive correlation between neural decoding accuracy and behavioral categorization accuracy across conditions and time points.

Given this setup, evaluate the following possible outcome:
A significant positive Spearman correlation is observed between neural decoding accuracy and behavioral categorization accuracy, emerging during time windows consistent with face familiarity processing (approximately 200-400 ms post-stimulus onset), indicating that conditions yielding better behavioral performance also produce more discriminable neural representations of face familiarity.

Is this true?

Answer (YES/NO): NO